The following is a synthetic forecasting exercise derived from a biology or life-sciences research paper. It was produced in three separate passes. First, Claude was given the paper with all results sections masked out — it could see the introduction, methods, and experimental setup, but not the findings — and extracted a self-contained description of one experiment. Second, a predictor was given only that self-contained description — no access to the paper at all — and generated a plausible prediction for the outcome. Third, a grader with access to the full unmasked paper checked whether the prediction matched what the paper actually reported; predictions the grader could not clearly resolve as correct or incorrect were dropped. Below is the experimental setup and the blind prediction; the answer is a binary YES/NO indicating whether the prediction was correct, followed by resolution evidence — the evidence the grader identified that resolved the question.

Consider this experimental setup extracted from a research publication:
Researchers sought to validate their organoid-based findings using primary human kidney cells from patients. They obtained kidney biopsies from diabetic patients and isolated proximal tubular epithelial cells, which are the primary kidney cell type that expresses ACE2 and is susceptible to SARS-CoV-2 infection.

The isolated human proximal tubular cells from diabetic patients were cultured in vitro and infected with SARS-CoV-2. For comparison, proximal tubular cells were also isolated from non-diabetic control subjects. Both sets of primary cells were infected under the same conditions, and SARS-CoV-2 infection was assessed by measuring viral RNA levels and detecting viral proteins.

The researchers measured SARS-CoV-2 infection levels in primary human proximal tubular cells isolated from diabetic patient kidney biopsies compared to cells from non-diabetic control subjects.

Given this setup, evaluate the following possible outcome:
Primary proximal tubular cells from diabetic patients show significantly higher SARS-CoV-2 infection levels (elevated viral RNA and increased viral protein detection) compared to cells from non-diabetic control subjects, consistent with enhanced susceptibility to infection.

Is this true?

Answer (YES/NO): YES